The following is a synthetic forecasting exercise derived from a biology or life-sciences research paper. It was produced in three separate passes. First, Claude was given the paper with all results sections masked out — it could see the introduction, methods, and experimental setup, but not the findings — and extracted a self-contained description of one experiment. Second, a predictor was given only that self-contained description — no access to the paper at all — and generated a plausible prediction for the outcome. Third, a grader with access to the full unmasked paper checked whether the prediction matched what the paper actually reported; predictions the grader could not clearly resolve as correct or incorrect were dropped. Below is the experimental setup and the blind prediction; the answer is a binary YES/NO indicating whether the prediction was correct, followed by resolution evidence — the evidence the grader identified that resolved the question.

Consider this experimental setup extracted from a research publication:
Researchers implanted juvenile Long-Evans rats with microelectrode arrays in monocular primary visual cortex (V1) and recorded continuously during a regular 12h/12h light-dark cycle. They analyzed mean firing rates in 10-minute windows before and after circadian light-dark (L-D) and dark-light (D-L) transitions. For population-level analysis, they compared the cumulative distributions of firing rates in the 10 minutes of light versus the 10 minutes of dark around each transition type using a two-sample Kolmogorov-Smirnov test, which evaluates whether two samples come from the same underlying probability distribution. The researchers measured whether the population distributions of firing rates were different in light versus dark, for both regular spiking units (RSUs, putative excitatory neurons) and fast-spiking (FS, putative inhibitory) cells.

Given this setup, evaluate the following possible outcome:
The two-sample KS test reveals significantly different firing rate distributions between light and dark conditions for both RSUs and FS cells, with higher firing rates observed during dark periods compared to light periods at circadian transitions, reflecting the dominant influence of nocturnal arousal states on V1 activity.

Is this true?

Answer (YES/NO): NO